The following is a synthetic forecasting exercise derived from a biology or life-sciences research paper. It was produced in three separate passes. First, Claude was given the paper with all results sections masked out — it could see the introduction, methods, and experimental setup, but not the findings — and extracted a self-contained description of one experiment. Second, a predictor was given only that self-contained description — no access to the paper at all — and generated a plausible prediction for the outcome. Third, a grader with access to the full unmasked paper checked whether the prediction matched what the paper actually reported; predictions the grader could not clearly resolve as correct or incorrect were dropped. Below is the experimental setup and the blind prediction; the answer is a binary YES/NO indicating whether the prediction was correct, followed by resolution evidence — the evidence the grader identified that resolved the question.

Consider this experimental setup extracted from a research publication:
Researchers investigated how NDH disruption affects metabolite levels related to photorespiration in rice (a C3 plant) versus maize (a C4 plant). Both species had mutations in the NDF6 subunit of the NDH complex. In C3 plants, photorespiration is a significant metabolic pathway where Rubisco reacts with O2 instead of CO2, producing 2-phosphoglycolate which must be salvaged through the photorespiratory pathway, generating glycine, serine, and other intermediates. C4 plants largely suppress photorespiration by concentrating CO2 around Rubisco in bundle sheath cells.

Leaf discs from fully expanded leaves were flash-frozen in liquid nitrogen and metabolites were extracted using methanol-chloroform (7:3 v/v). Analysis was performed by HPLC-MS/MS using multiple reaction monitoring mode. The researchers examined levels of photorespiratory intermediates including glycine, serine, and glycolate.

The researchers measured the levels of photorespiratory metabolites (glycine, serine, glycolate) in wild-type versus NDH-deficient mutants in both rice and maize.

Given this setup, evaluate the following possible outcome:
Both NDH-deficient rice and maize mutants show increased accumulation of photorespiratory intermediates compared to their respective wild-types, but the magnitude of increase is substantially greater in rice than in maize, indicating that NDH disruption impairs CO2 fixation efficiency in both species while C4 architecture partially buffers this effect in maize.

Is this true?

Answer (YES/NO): NO